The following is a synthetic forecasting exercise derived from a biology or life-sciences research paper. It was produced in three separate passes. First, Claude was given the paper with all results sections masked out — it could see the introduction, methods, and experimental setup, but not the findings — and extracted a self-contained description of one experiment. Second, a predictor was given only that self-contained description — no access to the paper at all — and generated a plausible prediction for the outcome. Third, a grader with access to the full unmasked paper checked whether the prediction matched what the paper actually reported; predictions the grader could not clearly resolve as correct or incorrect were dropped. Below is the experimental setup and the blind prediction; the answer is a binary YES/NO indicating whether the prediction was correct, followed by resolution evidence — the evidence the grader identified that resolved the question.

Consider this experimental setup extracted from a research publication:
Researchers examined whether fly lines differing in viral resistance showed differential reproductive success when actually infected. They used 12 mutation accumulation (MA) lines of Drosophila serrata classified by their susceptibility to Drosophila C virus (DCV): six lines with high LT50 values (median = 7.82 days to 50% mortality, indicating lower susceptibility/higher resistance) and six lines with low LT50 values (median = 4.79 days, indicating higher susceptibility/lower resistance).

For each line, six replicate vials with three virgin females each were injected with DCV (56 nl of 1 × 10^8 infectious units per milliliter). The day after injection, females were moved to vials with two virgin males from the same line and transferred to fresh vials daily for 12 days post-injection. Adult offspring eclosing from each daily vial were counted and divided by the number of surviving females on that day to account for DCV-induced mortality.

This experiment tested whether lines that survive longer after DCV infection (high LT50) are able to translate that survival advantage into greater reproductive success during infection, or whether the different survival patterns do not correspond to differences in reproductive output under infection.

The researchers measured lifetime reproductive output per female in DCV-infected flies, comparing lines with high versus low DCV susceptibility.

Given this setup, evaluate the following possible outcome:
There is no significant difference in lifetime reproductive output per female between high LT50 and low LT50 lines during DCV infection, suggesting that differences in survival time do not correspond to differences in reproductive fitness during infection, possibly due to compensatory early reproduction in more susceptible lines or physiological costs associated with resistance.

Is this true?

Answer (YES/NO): NO